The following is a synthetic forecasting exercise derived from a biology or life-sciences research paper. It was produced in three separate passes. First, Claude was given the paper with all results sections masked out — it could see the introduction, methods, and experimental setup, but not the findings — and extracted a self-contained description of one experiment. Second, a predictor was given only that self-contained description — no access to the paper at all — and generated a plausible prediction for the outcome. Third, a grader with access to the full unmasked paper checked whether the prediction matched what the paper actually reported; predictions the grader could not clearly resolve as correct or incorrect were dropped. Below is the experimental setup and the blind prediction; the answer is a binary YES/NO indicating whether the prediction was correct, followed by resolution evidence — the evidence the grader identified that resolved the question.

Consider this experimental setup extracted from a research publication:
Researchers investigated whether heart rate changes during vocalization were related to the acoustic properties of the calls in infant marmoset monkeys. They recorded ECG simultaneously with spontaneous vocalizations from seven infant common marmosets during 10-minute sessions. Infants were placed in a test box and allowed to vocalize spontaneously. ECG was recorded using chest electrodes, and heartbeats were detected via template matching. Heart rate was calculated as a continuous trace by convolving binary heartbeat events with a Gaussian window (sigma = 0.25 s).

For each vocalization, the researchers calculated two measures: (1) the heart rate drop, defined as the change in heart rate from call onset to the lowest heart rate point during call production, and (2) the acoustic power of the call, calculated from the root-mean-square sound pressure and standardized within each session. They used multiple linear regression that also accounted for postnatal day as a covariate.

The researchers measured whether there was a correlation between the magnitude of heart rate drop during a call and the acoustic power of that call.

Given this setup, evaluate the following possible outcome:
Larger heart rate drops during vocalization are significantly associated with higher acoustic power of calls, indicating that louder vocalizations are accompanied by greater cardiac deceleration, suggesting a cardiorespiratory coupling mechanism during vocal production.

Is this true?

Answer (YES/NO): YES